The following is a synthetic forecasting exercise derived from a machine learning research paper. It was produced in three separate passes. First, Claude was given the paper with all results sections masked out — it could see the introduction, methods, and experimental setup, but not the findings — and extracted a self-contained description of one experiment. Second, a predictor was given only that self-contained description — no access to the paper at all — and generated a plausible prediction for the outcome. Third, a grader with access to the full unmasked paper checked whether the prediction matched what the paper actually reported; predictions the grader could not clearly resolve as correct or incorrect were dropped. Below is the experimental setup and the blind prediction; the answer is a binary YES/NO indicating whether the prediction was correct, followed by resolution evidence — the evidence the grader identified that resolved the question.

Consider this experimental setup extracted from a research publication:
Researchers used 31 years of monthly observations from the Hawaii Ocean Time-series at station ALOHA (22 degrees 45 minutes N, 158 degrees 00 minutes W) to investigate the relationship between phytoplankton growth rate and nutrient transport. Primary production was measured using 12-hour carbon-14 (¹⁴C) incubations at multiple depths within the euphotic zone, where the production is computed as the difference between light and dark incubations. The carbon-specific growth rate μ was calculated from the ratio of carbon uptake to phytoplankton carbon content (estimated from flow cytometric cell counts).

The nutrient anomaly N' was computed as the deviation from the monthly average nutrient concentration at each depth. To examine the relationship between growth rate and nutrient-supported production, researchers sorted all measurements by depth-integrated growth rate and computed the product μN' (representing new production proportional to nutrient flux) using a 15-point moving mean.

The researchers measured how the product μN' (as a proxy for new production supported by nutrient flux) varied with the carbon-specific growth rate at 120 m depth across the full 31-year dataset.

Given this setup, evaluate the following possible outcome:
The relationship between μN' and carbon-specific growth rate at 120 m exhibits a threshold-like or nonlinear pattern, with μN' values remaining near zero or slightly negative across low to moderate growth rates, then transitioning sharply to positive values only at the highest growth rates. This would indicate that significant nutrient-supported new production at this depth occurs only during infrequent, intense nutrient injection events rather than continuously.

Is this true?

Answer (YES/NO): NO